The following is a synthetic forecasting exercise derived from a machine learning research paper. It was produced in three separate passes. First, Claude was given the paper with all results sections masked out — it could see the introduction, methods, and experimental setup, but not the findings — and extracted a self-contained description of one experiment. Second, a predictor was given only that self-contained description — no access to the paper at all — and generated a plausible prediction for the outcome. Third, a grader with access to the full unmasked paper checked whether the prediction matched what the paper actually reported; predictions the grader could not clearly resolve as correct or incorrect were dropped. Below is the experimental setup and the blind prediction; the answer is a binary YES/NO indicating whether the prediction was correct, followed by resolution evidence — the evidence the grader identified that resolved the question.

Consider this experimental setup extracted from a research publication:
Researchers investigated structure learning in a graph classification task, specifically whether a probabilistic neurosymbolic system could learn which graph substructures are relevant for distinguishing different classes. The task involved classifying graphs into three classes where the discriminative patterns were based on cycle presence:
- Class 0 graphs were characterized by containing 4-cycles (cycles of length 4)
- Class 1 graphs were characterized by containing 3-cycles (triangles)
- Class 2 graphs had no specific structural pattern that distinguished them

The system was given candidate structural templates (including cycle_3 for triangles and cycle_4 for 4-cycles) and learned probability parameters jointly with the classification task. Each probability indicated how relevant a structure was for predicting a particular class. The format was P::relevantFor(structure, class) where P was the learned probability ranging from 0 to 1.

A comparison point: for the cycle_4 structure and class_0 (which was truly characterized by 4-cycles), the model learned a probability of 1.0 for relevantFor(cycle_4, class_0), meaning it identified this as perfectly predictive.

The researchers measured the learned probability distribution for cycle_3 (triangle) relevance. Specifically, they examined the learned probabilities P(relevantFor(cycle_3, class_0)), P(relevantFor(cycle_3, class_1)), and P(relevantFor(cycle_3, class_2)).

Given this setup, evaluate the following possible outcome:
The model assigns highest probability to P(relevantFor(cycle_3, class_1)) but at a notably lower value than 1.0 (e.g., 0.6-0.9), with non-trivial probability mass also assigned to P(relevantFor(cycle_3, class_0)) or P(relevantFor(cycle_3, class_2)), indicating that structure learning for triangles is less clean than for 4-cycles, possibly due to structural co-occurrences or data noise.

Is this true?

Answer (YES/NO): YES